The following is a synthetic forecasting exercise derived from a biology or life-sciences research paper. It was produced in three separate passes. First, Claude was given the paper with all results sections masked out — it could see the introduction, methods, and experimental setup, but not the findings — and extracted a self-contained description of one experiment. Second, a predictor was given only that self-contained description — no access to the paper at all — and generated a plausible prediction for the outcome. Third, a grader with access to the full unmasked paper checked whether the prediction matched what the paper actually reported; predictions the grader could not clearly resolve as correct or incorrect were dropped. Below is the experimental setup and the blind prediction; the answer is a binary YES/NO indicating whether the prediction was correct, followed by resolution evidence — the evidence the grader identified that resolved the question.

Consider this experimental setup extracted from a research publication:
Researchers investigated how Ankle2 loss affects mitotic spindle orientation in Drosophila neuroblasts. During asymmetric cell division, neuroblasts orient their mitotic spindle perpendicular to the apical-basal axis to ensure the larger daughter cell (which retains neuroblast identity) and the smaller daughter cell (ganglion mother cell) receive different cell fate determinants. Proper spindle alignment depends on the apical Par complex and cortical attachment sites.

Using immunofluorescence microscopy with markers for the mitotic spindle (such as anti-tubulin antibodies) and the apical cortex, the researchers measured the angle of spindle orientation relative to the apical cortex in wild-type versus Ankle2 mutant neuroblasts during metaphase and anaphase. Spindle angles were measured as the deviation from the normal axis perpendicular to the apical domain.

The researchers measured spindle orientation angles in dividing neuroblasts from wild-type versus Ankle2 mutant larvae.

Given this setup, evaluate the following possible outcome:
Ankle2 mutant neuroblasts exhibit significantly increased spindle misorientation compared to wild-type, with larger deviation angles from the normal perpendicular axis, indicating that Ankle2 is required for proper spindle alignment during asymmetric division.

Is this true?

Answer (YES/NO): YES